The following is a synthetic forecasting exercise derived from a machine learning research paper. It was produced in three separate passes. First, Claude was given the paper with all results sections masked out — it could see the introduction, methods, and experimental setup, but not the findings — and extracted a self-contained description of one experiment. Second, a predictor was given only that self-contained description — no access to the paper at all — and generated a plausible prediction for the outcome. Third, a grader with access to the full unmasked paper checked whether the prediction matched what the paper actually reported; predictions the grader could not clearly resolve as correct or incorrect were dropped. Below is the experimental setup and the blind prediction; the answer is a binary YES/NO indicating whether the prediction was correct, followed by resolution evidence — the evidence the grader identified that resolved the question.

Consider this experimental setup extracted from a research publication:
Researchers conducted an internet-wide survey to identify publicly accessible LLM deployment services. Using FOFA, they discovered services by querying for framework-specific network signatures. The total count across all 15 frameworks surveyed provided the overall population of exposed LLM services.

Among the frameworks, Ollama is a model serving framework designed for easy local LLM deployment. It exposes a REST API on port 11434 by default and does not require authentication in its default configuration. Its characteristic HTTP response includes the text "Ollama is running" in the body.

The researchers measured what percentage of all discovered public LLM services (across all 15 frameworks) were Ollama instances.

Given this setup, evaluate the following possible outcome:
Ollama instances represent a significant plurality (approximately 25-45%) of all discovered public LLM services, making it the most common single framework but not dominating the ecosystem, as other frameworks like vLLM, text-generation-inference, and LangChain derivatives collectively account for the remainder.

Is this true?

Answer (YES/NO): NO